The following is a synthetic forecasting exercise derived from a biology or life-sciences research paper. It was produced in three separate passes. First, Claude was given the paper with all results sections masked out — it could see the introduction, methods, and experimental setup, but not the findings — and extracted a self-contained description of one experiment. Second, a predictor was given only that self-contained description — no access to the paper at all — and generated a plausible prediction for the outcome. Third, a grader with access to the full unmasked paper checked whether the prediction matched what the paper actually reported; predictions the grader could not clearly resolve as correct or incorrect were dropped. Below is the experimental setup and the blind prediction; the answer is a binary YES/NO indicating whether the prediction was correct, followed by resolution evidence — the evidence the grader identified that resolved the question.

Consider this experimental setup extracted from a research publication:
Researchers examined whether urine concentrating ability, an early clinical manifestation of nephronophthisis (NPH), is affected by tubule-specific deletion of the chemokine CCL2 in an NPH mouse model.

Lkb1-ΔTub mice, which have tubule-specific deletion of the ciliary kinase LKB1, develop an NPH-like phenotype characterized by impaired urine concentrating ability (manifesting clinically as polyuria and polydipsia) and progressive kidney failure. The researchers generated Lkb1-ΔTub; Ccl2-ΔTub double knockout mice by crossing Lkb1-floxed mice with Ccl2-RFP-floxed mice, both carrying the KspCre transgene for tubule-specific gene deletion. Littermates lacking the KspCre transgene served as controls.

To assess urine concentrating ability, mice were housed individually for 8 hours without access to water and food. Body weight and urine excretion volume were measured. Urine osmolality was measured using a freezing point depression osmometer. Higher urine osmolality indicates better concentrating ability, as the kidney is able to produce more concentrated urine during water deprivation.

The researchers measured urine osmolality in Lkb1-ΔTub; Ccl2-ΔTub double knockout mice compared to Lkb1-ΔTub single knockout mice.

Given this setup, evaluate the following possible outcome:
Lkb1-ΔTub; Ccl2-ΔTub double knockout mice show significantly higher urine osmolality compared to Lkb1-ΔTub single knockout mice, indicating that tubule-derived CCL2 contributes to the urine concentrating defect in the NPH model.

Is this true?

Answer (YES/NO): NO